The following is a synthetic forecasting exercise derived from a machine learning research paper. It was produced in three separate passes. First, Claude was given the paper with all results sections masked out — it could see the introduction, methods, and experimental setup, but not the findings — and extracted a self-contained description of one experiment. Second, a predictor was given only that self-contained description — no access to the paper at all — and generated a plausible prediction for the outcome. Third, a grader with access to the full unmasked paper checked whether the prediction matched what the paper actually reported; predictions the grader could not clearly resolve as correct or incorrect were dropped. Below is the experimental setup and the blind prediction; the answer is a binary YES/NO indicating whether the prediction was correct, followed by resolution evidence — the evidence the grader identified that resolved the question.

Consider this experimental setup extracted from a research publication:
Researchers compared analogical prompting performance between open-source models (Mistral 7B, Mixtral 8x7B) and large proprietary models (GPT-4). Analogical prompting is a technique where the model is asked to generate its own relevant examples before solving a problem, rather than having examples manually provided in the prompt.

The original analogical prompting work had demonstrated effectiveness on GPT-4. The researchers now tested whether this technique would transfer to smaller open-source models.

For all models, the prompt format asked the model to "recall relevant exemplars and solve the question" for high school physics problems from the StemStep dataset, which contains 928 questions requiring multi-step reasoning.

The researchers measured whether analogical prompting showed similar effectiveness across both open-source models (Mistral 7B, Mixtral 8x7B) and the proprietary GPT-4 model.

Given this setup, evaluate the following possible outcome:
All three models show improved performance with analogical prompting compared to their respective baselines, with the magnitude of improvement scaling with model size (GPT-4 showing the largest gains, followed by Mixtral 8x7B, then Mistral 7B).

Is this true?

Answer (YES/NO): NO